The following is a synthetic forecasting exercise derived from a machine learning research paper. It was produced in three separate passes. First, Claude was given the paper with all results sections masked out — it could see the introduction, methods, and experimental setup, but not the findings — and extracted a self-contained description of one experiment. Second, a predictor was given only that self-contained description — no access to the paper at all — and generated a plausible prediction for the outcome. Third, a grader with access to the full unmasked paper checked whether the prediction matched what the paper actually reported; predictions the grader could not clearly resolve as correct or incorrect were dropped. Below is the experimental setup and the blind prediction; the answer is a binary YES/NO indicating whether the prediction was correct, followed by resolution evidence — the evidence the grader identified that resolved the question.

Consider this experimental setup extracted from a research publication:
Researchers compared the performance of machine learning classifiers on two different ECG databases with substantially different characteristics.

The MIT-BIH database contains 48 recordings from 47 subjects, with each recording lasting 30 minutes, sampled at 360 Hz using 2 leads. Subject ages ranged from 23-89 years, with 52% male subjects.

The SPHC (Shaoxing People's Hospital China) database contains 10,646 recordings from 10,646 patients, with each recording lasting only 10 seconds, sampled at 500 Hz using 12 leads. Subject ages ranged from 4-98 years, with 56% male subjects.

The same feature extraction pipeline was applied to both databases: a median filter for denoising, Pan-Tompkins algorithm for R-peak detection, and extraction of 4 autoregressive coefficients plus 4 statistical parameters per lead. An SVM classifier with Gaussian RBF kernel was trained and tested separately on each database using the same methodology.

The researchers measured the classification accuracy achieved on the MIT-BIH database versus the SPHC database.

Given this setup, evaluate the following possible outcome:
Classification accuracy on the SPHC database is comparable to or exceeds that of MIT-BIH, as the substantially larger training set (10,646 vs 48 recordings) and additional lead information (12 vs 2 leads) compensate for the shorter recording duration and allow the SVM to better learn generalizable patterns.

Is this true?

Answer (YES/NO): NO